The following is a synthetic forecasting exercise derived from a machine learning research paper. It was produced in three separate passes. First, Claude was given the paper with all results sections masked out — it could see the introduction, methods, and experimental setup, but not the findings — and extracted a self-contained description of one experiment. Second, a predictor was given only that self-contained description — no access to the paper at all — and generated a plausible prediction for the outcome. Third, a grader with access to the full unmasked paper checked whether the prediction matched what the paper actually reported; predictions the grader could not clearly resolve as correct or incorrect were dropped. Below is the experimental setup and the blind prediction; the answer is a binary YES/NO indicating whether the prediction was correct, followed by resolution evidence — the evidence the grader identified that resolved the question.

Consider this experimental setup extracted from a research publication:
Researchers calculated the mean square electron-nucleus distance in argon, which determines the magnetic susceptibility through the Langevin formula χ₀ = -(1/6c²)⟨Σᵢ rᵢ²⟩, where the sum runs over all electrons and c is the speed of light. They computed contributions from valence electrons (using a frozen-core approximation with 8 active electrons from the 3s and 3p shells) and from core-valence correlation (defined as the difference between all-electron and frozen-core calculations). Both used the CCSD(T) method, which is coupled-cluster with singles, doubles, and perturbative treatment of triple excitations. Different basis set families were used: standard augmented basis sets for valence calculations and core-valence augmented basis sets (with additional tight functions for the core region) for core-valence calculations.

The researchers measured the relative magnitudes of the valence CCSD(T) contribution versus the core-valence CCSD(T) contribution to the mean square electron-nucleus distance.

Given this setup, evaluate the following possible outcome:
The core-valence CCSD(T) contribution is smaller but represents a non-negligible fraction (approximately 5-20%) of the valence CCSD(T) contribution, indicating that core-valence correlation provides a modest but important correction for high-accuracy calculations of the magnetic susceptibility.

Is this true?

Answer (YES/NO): NO